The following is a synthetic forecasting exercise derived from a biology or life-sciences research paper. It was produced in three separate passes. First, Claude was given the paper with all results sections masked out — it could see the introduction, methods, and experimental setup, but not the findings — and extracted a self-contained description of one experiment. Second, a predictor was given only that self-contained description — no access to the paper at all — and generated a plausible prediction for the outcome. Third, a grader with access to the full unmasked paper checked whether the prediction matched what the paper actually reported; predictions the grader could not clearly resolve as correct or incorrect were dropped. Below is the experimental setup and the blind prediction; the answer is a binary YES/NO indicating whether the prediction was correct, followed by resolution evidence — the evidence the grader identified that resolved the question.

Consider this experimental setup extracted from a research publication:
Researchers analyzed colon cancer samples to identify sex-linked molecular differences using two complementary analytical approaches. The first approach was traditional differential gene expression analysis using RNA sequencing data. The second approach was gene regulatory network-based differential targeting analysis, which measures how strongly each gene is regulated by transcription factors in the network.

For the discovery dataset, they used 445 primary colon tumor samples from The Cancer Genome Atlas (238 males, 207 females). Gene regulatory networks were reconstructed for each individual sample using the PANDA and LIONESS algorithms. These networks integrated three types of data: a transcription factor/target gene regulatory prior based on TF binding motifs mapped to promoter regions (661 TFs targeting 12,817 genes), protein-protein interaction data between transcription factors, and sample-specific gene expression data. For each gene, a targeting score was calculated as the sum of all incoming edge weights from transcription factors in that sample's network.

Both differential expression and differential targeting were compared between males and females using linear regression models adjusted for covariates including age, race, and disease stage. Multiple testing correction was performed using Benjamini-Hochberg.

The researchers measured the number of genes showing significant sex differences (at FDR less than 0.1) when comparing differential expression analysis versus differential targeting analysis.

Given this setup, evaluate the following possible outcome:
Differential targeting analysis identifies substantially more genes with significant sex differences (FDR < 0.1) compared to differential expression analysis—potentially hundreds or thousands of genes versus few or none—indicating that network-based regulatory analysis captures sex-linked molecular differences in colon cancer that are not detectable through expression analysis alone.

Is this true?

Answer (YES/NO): NO